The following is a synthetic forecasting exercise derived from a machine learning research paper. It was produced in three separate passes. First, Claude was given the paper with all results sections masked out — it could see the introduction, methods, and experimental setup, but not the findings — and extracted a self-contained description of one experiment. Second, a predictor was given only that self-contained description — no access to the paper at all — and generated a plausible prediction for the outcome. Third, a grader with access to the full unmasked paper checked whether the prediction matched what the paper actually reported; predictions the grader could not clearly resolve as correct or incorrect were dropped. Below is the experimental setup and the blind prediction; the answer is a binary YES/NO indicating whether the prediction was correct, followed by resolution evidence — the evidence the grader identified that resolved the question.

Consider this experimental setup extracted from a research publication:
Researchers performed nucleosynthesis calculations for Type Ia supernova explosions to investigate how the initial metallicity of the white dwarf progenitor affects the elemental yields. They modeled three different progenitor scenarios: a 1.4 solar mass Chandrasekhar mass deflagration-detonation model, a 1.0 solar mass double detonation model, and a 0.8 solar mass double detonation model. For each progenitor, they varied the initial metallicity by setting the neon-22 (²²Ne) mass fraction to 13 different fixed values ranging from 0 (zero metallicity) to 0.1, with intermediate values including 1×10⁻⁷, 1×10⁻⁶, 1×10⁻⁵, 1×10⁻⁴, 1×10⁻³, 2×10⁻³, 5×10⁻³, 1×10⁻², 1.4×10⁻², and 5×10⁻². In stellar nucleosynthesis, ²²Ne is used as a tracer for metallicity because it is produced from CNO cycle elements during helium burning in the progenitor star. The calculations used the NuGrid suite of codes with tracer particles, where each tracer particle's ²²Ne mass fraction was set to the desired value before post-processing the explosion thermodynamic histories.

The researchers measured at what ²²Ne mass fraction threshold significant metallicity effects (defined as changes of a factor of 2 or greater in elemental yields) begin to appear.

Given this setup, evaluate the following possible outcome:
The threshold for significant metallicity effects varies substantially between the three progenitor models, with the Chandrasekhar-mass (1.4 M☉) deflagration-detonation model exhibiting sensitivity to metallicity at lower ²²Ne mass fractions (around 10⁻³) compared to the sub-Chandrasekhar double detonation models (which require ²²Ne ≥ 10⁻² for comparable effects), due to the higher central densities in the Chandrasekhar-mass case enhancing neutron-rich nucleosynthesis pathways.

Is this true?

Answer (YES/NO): NO